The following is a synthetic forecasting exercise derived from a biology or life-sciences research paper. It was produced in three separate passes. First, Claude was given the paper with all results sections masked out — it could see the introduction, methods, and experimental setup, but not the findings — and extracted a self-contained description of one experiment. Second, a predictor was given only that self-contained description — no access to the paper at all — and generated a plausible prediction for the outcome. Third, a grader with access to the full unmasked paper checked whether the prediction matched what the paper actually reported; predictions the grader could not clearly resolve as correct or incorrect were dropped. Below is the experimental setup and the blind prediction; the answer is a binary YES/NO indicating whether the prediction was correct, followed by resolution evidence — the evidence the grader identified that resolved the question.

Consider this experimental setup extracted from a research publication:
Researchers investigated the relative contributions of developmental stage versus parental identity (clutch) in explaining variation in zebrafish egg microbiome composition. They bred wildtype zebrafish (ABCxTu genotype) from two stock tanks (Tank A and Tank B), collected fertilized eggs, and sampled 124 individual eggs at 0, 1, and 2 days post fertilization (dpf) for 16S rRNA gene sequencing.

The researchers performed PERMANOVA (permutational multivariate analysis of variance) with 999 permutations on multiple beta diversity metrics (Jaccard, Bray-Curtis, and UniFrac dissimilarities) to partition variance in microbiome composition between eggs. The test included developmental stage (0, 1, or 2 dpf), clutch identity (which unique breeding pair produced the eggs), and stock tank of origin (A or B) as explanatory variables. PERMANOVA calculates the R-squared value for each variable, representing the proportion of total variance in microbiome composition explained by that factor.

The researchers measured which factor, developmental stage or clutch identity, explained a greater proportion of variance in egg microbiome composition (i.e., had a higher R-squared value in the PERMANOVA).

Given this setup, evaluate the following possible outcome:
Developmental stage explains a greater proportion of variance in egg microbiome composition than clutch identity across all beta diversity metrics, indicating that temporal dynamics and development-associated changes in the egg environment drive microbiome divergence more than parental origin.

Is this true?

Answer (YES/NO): YES